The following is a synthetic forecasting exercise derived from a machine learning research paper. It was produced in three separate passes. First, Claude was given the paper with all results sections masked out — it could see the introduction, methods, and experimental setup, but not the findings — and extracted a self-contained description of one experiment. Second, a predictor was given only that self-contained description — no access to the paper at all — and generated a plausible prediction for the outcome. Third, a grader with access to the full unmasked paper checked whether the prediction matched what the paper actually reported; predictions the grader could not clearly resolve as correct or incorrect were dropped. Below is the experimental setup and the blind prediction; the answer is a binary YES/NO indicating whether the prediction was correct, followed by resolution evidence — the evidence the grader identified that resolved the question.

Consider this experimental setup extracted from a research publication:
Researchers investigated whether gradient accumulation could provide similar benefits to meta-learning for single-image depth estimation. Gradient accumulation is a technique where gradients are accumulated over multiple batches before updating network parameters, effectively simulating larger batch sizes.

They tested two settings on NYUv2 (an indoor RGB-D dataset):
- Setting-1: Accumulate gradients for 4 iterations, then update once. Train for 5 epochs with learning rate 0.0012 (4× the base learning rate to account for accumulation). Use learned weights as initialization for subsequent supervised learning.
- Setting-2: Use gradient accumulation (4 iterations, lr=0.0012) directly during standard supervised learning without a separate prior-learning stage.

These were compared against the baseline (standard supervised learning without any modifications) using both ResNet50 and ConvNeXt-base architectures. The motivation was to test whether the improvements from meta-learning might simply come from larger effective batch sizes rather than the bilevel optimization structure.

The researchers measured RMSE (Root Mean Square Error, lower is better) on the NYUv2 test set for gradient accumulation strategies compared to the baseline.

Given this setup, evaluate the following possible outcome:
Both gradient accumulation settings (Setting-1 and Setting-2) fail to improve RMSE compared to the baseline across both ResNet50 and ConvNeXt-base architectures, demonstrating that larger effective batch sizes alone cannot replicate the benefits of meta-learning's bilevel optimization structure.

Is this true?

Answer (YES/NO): YES